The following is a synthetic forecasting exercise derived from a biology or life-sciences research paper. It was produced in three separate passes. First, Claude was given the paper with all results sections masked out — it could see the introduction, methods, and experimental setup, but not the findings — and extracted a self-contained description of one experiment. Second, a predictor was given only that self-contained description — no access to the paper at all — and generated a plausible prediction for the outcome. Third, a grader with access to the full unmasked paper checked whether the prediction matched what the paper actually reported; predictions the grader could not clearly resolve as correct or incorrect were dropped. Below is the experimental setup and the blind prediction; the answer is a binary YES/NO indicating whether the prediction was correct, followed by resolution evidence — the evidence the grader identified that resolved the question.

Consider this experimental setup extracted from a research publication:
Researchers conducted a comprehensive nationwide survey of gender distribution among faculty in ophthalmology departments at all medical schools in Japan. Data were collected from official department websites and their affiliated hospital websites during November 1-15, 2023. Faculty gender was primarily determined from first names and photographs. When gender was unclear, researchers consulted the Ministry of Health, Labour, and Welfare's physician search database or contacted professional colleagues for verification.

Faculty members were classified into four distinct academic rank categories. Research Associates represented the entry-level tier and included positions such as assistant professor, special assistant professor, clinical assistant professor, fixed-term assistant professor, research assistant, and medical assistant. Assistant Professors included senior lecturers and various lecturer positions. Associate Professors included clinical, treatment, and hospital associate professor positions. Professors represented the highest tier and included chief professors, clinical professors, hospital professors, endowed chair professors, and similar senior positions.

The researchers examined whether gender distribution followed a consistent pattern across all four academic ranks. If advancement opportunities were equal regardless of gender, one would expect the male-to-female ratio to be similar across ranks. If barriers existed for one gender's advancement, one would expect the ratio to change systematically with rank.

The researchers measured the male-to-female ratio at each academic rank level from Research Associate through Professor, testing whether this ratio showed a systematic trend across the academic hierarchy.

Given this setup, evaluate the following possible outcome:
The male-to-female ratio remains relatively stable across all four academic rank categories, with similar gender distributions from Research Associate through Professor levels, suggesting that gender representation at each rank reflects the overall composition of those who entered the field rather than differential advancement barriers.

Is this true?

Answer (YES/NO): NO